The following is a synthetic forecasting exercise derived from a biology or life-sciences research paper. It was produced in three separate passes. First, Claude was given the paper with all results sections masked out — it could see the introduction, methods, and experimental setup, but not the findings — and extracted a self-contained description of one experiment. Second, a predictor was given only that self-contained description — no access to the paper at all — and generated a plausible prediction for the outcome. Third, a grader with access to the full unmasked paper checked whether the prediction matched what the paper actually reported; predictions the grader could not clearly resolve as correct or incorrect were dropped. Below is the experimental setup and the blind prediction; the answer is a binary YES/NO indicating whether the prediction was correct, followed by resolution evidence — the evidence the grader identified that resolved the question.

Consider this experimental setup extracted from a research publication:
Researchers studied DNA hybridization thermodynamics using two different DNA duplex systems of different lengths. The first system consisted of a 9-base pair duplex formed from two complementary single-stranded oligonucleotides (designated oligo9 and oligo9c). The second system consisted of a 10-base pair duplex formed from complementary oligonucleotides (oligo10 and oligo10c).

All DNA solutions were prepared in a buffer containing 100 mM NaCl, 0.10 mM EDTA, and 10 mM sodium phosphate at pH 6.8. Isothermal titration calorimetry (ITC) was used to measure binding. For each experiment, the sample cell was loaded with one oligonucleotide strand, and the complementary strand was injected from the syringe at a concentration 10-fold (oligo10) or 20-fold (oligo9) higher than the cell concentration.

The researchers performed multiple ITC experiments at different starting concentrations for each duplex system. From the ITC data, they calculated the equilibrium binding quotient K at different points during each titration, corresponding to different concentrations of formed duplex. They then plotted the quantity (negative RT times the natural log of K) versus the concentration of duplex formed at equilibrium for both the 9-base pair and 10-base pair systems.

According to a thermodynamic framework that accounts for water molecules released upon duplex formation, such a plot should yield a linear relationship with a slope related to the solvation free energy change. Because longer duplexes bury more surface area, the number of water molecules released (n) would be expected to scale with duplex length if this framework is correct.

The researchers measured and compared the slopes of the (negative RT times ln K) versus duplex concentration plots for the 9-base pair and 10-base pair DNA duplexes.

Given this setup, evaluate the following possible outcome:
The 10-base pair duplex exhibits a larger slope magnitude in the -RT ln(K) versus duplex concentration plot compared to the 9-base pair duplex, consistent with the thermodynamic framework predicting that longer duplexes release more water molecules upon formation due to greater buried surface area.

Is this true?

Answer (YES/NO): NO